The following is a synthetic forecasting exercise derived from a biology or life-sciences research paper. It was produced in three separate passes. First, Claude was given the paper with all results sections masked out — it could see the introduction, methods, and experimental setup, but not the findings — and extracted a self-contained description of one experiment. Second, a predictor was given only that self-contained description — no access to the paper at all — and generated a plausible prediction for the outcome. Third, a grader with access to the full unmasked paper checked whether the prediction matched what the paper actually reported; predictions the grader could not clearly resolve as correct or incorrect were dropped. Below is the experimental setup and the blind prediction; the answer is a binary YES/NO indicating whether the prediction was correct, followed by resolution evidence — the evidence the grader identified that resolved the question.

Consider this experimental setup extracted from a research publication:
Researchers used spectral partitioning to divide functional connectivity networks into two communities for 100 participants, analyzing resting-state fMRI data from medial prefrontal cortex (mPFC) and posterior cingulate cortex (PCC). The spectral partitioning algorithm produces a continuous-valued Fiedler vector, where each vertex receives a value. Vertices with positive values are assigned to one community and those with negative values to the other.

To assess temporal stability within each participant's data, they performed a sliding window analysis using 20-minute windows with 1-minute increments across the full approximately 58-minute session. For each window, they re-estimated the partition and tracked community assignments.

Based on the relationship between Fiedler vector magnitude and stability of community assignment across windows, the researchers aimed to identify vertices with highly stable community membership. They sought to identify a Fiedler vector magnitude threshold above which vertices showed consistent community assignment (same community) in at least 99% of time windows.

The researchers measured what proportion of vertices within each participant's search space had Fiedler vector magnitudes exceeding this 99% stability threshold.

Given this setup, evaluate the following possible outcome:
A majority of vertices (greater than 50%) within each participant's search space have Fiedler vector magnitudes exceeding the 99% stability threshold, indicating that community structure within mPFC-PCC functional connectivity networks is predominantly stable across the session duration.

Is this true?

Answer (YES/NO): NO